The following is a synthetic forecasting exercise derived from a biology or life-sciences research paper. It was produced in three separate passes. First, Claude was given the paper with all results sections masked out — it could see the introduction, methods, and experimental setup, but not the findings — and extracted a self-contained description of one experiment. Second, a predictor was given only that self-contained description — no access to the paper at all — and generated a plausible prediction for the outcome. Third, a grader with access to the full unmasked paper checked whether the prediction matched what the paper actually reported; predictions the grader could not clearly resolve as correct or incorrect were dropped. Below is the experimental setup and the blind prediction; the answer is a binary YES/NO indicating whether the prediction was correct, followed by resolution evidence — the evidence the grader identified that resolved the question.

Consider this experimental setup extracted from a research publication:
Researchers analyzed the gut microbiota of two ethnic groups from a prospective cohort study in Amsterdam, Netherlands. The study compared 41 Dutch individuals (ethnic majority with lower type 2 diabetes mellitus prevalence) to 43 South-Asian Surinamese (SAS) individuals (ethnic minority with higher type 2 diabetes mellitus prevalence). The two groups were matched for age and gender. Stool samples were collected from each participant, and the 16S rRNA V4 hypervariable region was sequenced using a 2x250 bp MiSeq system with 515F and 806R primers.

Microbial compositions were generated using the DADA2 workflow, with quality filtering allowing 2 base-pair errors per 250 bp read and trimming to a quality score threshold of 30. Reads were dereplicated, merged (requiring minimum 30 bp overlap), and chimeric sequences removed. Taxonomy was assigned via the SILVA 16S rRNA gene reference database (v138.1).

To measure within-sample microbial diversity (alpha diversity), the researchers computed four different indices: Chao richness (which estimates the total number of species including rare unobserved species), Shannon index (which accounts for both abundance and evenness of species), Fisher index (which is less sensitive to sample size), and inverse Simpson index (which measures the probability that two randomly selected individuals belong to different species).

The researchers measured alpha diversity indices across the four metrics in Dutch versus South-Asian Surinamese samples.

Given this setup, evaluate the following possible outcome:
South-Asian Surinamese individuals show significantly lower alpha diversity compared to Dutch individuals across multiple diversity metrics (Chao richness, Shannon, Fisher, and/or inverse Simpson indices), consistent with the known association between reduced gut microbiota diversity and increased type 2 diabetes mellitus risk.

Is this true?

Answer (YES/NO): YES